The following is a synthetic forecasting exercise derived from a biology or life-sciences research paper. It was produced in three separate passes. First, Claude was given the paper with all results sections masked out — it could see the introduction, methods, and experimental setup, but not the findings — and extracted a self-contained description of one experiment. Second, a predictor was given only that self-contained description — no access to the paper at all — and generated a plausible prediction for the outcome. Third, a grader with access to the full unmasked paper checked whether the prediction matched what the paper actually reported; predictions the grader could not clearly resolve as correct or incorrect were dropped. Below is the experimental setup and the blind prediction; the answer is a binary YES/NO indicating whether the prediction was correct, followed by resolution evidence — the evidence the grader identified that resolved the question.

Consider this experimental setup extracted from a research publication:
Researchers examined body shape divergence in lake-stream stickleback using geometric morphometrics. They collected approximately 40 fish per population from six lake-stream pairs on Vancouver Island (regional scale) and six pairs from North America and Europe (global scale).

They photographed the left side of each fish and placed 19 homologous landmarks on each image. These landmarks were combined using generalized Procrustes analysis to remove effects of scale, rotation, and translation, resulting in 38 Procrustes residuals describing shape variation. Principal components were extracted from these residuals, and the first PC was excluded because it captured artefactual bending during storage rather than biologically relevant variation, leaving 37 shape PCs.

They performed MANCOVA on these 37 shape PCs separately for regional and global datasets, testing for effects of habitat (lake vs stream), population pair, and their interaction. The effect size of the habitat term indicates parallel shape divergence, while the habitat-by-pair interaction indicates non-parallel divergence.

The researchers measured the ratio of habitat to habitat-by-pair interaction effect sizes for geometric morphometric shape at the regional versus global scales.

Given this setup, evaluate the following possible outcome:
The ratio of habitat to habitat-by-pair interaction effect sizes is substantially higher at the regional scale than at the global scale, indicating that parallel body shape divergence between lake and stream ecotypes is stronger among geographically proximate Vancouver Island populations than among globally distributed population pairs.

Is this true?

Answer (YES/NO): YES